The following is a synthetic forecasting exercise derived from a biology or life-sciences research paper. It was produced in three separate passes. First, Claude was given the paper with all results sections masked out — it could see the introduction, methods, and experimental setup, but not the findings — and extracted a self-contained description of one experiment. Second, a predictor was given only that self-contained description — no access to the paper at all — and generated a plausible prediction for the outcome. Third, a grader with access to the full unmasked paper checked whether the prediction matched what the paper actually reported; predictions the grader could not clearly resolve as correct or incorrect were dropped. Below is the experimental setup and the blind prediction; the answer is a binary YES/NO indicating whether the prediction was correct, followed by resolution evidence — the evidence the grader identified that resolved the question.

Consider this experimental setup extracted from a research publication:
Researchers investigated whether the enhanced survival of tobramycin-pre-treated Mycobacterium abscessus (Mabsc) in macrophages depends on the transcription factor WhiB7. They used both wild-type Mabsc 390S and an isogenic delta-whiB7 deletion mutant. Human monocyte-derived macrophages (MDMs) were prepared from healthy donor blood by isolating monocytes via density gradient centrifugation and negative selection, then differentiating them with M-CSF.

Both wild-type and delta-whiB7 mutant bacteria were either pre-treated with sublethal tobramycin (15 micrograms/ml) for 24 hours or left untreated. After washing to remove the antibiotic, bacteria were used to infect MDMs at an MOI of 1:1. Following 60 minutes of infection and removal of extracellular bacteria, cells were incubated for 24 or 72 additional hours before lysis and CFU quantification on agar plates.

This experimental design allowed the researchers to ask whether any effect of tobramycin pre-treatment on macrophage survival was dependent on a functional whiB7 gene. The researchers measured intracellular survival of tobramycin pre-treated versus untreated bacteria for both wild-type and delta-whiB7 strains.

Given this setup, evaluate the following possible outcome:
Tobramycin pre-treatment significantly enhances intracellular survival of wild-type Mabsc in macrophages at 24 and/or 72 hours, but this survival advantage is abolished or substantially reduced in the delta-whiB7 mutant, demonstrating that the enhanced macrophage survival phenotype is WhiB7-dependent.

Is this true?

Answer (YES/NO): YES